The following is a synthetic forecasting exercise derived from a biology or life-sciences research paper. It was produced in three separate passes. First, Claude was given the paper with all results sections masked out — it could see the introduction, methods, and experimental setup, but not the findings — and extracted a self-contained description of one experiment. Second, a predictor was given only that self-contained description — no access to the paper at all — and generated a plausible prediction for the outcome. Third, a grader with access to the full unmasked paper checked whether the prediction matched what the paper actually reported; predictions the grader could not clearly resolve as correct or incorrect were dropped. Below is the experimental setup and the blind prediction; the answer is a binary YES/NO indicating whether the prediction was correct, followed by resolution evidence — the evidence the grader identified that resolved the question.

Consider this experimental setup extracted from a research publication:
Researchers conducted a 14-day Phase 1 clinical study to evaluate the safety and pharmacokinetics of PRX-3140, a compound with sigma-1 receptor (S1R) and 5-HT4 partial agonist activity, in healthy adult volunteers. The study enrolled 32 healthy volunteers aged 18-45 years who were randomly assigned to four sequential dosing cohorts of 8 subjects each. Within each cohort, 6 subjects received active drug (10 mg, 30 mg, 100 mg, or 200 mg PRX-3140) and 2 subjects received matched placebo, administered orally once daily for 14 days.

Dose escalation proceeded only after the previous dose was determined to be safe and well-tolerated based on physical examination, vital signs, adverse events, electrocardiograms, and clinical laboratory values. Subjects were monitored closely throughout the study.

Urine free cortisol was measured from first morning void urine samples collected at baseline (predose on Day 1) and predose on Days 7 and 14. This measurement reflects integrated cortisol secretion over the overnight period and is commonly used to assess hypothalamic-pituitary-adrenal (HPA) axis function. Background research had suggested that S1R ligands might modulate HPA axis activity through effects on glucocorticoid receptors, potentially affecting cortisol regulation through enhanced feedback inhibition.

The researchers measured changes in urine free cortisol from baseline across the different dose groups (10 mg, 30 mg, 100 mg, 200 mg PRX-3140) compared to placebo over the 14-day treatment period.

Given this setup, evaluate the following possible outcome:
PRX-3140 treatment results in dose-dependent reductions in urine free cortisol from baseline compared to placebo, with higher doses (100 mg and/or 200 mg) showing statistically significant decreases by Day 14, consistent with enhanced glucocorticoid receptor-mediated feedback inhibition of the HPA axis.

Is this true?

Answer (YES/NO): NO